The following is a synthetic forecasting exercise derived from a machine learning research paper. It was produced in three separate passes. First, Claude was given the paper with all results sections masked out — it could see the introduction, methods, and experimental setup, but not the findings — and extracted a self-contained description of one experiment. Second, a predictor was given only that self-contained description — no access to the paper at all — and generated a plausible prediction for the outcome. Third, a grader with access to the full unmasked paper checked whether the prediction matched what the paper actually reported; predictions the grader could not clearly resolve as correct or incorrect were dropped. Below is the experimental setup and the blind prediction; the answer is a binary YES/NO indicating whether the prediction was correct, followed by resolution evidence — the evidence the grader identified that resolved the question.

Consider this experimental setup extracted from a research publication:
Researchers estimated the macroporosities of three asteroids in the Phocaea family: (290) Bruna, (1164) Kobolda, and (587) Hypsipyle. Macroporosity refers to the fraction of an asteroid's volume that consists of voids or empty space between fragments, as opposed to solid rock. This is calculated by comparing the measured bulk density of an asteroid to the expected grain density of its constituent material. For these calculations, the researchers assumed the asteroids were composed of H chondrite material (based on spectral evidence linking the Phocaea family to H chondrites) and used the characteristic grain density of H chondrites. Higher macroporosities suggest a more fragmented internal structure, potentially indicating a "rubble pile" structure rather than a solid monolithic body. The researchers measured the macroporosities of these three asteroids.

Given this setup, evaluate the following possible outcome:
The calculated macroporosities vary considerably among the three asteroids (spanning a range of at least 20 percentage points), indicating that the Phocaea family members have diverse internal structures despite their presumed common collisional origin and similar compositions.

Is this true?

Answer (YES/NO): YES